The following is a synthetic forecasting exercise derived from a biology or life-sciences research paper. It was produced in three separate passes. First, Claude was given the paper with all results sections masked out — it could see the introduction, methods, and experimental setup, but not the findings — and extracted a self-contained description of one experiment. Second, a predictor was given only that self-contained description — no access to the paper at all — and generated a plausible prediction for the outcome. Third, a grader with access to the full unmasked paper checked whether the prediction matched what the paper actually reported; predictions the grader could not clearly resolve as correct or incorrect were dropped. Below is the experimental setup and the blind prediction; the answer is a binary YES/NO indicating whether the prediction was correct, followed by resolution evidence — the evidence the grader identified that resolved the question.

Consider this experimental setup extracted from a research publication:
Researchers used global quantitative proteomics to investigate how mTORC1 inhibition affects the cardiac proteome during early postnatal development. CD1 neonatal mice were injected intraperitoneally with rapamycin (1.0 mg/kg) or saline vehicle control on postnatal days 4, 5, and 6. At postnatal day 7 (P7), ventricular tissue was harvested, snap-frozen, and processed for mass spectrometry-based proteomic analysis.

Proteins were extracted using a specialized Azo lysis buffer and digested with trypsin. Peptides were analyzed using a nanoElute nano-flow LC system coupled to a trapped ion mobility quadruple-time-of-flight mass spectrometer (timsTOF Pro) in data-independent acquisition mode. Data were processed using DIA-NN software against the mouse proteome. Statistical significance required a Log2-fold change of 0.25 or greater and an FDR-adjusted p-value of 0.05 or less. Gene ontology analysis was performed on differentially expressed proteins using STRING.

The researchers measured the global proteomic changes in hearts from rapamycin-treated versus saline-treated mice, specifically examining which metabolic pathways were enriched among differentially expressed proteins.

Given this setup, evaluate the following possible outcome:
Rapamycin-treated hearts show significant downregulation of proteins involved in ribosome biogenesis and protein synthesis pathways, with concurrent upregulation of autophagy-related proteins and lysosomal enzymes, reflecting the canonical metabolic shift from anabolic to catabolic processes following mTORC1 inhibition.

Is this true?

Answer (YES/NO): NO